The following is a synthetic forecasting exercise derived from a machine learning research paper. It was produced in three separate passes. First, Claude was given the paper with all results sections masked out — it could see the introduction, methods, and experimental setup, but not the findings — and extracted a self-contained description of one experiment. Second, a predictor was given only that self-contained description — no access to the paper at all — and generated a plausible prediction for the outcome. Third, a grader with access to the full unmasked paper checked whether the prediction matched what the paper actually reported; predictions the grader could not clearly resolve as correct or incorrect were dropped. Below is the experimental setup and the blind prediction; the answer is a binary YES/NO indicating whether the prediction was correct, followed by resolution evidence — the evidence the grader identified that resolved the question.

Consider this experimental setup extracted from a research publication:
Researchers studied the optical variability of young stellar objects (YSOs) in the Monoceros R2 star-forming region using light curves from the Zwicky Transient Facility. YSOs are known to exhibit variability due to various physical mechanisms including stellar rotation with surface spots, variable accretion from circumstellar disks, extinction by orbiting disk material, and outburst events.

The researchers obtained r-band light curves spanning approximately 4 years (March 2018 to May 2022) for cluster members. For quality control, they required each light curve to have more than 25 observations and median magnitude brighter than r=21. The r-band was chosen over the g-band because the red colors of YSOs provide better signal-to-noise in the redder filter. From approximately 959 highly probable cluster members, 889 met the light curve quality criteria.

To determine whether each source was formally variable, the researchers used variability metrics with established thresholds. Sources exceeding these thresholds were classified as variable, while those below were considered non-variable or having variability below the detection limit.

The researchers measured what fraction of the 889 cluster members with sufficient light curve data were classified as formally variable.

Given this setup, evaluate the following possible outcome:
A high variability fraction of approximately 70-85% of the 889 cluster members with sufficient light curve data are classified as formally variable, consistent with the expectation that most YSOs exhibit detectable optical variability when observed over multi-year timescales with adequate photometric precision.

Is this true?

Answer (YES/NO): NO